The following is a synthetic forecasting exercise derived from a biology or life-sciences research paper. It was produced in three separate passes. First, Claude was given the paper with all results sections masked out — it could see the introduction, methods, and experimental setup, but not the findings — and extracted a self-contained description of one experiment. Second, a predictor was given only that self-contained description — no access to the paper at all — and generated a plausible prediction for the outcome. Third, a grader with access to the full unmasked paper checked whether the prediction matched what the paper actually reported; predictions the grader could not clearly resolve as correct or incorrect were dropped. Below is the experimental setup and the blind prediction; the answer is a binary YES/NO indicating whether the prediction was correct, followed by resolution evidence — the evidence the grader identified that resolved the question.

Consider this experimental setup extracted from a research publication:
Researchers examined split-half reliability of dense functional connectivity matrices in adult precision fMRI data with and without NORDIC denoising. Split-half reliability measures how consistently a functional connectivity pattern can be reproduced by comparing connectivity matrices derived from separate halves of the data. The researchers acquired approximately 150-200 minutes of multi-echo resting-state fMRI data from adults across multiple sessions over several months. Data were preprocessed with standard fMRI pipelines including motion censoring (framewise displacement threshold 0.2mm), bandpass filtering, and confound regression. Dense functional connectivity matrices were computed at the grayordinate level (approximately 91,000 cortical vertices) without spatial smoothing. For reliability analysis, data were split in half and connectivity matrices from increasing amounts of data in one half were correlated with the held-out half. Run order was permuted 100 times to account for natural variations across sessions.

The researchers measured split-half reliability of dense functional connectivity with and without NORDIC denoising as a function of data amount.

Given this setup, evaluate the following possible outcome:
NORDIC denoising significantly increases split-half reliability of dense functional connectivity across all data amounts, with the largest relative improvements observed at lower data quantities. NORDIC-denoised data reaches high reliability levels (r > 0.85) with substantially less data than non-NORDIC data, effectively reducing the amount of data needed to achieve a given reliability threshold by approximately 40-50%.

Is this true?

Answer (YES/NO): NO